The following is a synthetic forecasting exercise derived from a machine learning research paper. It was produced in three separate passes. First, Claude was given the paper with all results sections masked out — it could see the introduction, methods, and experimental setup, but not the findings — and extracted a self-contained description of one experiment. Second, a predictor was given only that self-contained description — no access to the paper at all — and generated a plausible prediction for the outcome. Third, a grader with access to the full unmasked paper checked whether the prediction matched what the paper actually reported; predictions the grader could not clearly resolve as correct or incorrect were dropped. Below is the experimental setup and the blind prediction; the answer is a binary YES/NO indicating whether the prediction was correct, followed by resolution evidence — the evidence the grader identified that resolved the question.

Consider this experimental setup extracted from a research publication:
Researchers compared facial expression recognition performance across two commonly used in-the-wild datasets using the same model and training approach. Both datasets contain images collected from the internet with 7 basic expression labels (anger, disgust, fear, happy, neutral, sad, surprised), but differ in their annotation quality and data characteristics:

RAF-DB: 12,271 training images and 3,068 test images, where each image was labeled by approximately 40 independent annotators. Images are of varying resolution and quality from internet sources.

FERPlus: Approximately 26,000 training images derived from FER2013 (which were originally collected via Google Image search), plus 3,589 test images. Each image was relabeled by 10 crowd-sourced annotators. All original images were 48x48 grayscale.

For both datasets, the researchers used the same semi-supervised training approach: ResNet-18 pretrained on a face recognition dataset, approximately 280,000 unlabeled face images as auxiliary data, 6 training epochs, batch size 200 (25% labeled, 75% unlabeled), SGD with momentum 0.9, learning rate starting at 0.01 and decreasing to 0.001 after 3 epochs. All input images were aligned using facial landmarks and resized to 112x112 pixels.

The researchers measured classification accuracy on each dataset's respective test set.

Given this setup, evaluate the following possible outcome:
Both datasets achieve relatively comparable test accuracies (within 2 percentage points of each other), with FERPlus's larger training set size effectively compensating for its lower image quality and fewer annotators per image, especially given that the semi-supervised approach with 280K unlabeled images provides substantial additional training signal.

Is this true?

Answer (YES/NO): NO